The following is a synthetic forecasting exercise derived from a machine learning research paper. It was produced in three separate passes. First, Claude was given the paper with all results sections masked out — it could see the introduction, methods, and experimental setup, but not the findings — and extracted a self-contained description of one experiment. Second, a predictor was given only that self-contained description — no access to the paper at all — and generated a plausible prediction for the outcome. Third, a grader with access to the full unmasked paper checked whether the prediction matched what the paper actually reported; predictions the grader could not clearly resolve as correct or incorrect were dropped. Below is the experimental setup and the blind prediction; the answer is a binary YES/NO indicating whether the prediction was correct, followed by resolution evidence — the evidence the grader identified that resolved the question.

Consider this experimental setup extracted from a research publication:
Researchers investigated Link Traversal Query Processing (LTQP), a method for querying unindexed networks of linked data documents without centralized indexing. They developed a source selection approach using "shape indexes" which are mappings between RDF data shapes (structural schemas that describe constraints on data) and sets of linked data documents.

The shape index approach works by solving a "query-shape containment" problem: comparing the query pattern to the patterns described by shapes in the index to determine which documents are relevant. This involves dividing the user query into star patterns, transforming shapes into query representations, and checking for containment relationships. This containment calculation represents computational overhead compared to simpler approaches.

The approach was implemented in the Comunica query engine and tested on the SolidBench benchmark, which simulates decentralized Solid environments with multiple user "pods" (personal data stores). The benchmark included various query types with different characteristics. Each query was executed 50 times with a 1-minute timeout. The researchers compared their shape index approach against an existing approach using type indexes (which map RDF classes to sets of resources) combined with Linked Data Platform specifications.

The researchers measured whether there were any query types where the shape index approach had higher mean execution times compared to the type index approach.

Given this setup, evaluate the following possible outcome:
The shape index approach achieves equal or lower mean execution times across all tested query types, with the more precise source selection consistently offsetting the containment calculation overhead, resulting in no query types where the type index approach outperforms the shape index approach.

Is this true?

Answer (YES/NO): NO